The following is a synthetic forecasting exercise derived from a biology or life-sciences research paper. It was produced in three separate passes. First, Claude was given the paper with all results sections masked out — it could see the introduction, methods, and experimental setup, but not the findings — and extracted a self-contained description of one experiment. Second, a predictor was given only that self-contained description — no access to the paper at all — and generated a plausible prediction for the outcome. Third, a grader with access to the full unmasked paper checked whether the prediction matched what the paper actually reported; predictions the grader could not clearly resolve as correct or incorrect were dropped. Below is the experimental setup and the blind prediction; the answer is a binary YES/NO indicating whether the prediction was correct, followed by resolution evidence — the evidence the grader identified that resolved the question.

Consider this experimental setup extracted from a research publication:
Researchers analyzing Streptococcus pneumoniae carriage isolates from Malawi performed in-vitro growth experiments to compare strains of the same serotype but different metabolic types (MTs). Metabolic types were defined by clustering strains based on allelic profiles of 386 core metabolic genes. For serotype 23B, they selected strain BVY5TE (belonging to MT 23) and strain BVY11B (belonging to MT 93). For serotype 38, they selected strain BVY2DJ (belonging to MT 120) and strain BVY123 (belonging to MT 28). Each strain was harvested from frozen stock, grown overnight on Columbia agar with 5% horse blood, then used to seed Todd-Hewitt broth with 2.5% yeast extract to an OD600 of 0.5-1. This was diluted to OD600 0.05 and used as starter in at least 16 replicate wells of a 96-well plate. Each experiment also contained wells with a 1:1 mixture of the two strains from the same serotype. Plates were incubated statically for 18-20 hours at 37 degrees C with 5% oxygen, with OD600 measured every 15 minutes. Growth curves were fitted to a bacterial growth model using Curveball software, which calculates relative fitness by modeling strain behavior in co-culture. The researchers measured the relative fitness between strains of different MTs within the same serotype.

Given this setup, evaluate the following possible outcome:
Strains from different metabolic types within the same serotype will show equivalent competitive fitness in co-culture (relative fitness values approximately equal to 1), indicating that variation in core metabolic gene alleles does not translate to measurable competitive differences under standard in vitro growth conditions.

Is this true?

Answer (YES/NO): NO